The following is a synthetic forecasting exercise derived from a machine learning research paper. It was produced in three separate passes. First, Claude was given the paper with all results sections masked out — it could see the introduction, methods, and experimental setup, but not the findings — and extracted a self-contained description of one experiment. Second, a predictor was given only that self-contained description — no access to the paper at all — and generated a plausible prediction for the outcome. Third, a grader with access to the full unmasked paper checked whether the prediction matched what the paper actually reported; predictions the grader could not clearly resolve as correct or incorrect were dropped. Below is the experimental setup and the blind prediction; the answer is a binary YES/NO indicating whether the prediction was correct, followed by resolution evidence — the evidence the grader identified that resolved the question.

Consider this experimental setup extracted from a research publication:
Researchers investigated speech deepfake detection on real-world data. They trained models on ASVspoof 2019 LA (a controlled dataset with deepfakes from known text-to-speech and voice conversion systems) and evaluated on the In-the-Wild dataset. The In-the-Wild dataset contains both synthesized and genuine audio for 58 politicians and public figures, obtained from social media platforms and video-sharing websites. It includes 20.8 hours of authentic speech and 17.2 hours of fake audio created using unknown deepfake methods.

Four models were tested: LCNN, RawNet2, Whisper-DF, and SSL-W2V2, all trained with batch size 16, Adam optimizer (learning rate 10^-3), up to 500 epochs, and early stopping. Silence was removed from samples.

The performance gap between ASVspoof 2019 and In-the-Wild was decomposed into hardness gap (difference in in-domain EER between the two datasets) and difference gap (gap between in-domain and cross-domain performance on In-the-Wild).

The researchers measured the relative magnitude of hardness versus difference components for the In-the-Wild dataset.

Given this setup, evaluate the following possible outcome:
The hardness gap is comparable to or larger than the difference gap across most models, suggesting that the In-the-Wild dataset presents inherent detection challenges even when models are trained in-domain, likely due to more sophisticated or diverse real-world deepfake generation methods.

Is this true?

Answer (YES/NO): NO